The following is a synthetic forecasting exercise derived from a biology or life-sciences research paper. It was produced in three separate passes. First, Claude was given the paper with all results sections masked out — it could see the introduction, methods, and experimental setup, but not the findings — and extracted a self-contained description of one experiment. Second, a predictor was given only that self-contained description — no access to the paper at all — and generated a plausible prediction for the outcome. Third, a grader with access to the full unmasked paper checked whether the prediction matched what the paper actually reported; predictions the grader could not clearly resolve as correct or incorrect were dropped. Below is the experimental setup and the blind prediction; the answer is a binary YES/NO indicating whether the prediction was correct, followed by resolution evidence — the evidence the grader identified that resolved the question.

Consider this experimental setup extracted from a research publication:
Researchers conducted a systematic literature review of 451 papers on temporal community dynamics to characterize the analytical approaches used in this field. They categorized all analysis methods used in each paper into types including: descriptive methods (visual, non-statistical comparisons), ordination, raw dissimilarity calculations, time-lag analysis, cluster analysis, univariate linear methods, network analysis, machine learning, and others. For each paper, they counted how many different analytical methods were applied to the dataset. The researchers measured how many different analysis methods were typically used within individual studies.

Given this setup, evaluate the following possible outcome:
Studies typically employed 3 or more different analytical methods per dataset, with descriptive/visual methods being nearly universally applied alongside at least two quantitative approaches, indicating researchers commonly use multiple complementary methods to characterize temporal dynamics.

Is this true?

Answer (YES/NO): NO